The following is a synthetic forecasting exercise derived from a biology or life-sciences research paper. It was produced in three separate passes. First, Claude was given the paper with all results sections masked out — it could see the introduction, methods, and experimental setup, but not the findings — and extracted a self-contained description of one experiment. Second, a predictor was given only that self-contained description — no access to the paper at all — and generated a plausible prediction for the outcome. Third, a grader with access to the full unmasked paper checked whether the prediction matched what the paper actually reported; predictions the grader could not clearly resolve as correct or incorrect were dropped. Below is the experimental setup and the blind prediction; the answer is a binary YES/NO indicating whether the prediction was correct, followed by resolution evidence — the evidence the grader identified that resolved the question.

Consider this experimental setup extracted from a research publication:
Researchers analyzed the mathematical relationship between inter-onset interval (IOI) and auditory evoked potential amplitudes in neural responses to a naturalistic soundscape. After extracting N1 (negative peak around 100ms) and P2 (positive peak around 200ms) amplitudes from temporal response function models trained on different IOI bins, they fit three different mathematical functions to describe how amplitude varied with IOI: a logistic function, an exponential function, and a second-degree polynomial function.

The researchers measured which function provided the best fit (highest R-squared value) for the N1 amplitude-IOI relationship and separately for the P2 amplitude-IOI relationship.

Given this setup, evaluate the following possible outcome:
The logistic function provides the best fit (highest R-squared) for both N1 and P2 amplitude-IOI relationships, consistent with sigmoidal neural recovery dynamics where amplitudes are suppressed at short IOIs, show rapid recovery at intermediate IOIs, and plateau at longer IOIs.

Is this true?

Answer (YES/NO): NO